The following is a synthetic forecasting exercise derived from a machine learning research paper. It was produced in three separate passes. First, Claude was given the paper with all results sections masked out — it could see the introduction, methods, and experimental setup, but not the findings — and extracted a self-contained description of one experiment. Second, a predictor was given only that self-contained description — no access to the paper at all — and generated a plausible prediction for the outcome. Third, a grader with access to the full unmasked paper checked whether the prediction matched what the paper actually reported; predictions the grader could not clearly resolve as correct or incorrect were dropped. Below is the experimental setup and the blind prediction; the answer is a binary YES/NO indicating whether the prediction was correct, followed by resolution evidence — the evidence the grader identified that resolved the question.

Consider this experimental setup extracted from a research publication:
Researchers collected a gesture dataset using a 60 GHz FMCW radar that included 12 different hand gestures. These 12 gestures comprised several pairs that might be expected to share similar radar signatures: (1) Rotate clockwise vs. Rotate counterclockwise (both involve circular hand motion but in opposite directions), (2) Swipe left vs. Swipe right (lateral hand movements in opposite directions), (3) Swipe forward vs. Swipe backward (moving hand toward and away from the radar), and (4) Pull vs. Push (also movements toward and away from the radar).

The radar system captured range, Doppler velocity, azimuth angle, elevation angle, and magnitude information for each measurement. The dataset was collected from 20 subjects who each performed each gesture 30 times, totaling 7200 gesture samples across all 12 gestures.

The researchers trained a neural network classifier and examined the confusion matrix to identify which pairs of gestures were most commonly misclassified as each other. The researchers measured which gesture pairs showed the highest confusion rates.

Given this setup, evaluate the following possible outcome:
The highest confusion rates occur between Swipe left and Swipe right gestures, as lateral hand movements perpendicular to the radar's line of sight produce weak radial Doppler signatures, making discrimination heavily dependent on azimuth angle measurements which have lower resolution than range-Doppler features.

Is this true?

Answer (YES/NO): NO